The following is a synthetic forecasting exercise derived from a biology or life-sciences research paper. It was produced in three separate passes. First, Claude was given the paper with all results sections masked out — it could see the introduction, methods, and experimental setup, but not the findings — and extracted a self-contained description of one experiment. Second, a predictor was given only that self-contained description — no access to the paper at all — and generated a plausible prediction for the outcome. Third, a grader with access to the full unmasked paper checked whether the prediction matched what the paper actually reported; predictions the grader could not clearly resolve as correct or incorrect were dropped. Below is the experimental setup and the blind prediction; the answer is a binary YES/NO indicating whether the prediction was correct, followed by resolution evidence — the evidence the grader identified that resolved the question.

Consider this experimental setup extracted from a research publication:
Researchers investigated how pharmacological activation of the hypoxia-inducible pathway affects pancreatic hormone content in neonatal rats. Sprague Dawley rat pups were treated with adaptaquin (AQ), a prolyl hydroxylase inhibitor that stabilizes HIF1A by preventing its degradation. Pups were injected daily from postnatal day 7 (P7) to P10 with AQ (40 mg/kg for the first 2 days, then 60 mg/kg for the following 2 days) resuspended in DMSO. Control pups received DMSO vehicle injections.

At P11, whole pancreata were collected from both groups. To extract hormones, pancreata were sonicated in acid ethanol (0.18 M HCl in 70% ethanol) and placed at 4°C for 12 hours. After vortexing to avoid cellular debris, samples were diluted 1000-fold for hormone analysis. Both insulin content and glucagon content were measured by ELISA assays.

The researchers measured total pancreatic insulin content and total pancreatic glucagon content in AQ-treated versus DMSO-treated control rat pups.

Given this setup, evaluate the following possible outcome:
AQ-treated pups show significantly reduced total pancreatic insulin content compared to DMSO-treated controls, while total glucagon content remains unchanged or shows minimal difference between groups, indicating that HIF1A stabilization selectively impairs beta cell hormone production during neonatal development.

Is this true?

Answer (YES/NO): NO